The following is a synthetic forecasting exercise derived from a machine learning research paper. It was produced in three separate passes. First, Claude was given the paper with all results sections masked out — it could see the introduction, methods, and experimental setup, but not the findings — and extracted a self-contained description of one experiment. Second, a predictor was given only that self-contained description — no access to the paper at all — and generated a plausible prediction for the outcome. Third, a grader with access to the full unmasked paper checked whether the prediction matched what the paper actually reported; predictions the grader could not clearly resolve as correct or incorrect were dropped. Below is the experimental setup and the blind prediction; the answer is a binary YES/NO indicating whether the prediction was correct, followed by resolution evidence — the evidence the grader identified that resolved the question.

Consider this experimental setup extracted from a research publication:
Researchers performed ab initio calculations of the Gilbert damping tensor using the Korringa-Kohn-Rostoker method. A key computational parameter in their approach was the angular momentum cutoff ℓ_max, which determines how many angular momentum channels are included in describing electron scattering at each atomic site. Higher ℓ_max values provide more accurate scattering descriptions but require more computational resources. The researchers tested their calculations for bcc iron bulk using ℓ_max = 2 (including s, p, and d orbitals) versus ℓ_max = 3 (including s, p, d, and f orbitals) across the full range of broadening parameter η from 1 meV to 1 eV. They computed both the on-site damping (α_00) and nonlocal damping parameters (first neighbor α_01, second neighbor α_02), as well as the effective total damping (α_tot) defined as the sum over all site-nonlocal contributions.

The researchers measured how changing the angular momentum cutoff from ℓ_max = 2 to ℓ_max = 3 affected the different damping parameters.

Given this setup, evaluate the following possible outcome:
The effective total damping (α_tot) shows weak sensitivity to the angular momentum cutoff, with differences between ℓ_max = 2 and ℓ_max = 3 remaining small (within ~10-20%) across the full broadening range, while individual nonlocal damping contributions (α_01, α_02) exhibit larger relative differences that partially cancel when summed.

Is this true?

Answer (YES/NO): YES